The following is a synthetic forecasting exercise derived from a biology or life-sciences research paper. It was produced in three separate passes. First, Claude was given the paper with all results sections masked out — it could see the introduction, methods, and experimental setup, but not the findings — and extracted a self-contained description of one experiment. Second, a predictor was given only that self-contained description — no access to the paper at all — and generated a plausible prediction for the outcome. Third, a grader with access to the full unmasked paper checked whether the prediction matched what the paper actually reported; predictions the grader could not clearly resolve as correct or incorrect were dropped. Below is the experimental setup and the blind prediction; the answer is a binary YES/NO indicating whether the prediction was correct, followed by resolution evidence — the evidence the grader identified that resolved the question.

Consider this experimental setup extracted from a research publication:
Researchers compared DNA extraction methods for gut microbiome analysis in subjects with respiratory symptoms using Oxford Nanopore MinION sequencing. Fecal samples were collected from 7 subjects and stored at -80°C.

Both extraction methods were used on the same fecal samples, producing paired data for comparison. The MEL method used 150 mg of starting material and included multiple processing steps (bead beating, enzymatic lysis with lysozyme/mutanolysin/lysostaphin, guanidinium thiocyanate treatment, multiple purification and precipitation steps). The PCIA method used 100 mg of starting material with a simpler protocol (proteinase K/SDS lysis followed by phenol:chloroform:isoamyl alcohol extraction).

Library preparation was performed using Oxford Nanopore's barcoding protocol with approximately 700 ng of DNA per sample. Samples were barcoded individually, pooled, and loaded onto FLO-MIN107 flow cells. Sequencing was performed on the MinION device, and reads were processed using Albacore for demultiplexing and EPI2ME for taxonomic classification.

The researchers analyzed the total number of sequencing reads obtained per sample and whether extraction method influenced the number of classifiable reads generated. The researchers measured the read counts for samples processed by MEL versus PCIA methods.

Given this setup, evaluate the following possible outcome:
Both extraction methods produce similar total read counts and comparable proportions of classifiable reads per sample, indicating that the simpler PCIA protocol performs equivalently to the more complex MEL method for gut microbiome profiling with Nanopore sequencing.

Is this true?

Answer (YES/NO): NO